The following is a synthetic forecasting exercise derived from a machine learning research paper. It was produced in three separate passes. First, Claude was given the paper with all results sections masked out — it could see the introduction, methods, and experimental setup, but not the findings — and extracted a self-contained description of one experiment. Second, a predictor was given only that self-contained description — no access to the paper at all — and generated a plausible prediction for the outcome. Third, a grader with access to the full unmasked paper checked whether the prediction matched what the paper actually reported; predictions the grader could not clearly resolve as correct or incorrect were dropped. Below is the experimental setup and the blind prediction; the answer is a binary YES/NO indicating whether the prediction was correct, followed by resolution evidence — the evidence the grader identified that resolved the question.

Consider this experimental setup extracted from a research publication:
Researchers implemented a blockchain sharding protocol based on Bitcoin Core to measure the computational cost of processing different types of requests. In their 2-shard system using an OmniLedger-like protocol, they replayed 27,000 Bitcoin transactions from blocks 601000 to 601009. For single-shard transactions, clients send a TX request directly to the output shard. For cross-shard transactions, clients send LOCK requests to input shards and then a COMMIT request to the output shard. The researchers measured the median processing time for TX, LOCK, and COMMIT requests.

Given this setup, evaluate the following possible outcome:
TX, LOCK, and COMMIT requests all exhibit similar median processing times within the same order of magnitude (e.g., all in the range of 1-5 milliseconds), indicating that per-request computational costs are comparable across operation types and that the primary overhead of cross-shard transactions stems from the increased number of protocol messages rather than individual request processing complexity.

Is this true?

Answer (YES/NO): NO